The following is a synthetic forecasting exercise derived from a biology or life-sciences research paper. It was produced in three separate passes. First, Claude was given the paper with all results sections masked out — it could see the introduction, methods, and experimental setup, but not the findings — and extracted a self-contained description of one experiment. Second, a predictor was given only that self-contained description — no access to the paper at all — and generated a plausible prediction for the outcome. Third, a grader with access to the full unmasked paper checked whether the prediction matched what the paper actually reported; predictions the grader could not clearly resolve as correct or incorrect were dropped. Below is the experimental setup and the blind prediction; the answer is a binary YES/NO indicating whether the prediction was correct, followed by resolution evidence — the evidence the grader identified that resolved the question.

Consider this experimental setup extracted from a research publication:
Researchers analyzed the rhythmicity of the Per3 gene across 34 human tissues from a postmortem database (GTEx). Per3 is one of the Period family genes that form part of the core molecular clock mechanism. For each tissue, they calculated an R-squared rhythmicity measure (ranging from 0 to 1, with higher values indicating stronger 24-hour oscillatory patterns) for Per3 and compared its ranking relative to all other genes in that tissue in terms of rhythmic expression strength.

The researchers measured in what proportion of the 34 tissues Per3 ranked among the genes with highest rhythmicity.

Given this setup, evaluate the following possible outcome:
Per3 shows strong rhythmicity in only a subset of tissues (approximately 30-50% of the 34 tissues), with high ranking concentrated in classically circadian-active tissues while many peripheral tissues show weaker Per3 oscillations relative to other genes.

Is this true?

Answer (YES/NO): NO